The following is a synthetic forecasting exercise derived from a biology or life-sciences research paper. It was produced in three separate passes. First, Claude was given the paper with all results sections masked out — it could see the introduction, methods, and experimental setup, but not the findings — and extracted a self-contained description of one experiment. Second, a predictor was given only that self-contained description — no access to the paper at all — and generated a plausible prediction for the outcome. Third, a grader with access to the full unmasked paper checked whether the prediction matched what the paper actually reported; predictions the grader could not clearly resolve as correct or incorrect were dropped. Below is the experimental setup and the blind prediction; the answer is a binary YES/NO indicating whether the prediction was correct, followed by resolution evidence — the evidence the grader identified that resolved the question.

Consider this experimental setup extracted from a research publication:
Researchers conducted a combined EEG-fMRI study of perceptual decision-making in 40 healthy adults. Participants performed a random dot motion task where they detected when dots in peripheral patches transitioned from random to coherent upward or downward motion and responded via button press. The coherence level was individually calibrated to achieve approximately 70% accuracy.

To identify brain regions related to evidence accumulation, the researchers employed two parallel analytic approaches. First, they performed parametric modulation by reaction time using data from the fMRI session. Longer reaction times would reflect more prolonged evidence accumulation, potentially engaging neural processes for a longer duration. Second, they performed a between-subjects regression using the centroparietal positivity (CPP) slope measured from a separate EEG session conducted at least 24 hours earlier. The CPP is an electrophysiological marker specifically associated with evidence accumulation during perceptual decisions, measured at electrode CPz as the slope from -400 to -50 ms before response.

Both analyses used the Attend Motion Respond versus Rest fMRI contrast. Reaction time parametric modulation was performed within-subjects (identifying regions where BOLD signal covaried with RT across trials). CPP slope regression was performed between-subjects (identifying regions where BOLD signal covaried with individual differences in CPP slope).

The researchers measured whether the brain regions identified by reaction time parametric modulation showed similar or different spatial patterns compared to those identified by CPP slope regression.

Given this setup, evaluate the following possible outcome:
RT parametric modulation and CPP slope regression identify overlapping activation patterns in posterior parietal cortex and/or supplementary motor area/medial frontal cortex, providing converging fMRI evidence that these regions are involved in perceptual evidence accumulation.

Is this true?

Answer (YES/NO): NO